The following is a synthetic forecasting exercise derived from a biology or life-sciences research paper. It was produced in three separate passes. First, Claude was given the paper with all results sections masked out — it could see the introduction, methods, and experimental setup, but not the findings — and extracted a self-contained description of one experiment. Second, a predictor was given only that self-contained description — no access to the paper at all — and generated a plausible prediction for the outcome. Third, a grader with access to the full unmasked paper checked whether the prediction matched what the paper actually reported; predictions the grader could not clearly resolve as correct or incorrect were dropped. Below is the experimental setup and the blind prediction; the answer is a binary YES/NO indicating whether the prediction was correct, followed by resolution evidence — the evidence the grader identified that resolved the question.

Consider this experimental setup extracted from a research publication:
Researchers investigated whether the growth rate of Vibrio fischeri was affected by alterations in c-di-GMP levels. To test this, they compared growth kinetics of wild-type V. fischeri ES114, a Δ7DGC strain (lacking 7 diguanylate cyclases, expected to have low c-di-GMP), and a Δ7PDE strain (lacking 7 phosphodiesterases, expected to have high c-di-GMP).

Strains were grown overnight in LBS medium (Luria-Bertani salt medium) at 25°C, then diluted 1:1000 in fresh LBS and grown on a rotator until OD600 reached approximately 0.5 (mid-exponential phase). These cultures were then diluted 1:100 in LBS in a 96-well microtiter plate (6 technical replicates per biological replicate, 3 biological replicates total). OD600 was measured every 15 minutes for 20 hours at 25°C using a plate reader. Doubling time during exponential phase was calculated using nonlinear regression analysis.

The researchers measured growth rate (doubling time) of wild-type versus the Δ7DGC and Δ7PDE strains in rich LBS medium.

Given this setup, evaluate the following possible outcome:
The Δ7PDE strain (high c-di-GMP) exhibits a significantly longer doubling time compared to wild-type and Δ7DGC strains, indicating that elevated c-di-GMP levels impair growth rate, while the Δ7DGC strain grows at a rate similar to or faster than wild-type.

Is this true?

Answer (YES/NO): NO